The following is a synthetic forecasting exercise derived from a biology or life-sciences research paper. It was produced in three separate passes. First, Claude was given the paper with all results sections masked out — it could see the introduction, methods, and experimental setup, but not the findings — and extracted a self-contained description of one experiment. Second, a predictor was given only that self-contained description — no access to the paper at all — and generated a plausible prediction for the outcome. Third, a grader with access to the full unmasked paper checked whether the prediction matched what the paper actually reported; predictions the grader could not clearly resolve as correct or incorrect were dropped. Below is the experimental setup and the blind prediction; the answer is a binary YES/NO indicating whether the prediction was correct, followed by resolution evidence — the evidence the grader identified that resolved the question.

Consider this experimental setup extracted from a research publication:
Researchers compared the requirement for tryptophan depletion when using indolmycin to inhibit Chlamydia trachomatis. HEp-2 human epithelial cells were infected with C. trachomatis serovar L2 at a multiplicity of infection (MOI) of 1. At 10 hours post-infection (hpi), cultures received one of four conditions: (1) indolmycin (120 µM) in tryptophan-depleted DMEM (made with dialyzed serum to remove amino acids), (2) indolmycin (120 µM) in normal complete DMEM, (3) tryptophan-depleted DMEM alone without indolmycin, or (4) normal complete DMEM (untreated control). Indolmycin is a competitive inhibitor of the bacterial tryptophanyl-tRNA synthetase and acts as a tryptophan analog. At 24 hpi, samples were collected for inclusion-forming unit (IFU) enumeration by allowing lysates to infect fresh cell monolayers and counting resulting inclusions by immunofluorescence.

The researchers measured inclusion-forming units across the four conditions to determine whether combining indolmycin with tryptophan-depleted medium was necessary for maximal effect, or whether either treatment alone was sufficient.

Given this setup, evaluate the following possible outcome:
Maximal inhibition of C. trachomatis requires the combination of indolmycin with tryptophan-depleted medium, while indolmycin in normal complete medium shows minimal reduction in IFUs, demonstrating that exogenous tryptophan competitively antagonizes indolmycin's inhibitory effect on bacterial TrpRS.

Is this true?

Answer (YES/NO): YES